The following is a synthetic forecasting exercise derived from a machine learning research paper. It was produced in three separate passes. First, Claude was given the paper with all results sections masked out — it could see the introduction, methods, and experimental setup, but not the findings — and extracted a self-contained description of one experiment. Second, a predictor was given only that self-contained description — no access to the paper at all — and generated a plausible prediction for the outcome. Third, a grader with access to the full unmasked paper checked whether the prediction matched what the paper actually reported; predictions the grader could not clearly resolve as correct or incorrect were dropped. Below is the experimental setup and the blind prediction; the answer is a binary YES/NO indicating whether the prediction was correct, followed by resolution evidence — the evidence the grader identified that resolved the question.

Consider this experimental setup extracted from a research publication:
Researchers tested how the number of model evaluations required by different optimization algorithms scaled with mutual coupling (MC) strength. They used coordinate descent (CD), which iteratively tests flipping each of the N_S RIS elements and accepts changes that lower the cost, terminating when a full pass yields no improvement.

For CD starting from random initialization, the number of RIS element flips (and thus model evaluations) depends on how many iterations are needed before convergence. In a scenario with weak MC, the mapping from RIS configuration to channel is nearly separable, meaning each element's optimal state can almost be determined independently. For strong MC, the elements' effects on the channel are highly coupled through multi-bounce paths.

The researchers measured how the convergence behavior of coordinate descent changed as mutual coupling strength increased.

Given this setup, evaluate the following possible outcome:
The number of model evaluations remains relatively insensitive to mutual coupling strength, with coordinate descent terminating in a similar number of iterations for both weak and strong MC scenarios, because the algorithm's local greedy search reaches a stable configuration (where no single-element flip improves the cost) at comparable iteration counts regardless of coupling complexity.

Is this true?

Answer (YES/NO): NO